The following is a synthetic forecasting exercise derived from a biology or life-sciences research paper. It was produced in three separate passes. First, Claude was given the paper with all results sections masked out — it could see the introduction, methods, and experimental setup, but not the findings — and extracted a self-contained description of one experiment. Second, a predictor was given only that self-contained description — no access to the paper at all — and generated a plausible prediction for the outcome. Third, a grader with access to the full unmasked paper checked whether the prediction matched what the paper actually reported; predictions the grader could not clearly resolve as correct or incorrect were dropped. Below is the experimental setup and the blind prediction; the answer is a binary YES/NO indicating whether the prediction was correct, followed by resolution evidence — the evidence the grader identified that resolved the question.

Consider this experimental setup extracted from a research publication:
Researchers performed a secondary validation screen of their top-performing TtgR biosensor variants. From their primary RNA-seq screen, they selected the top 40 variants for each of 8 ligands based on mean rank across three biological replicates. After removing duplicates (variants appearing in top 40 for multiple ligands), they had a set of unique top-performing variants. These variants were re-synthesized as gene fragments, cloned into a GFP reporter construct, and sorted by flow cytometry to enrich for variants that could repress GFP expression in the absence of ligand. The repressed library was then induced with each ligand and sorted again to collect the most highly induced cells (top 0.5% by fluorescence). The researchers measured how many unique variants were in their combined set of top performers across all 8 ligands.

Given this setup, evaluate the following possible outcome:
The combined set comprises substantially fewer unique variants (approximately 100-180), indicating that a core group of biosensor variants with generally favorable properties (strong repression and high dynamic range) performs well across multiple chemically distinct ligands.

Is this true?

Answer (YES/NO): NO